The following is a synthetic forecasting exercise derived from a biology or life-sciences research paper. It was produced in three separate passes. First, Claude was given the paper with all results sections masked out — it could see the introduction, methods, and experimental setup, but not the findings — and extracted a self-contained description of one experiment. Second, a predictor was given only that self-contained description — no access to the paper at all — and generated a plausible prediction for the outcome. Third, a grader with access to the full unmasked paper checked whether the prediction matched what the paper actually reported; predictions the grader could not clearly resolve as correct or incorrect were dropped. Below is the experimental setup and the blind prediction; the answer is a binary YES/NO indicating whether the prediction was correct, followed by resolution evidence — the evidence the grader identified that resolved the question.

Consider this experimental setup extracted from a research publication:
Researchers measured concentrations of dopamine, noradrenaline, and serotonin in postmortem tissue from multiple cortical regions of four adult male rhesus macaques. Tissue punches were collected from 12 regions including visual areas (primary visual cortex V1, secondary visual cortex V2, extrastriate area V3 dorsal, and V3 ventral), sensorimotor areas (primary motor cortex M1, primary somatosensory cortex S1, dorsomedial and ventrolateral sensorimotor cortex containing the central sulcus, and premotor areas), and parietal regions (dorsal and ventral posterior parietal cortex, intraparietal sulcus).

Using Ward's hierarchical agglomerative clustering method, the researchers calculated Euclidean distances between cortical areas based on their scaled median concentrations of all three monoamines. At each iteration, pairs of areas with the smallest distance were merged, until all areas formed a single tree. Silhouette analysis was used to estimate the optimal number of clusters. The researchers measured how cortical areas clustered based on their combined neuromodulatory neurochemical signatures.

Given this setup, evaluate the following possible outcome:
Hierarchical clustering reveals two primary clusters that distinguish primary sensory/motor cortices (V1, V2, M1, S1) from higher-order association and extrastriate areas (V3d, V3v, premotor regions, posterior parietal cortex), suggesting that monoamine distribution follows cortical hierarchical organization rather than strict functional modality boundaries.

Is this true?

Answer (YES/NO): NO